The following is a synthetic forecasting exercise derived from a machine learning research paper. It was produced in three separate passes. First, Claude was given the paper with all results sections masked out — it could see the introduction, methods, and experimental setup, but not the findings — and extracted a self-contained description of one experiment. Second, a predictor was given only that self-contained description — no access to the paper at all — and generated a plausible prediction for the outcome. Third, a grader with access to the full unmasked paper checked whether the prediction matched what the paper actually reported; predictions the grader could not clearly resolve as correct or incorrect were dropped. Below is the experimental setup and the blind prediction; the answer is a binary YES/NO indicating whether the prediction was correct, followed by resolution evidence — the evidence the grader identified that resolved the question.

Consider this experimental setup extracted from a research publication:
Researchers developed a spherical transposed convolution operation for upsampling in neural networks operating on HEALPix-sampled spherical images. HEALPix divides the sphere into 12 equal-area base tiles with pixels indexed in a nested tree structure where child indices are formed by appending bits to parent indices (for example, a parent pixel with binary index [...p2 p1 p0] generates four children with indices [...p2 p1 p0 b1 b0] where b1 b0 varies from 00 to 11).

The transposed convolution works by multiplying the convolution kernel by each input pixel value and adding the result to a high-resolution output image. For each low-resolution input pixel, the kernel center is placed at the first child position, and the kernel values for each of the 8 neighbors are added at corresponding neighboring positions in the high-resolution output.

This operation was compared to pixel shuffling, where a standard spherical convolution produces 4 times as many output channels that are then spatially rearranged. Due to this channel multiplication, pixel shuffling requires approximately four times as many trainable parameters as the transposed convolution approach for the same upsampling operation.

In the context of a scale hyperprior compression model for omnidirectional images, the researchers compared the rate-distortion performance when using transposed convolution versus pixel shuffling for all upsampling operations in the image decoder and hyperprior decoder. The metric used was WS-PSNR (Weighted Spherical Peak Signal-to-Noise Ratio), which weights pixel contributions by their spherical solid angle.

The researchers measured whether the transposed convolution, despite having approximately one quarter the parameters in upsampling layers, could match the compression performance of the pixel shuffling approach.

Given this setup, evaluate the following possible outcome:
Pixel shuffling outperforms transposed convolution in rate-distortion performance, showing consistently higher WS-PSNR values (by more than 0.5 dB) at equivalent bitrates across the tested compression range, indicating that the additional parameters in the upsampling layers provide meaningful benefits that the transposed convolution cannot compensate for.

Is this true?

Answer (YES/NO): NO